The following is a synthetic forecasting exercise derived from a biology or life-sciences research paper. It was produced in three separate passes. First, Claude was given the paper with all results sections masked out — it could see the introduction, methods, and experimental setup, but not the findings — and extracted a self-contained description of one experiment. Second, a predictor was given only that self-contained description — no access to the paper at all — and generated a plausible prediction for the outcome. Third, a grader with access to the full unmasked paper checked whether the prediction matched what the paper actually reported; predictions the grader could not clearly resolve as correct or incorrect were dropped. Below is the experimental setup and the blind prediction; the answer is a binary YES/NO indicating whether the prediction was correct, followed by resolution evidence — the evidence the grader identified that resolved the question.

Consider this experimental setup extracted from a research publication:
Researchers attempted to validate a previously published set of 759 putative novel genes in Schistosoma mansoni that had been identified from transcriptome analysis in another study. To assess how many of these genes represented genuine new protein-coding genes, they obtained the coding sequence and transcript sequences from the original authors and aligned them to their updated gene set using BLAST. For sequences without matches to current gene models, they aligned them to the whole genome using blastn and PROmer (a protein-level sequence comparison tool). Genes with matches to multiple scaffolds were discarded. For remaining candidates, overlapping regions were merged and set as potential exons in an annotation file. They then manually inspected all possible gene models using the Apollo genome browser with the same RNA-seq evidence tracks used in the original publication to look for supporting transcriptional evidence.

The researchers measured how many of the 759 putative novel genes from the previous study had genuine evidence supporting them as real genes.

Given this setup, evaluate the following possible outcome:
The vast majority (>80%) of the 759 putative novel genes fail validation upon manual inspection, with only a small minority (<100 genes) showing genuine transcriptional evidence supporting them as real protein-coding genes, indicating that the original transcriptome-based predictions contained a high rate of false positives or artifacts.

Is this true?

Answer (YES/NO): YES